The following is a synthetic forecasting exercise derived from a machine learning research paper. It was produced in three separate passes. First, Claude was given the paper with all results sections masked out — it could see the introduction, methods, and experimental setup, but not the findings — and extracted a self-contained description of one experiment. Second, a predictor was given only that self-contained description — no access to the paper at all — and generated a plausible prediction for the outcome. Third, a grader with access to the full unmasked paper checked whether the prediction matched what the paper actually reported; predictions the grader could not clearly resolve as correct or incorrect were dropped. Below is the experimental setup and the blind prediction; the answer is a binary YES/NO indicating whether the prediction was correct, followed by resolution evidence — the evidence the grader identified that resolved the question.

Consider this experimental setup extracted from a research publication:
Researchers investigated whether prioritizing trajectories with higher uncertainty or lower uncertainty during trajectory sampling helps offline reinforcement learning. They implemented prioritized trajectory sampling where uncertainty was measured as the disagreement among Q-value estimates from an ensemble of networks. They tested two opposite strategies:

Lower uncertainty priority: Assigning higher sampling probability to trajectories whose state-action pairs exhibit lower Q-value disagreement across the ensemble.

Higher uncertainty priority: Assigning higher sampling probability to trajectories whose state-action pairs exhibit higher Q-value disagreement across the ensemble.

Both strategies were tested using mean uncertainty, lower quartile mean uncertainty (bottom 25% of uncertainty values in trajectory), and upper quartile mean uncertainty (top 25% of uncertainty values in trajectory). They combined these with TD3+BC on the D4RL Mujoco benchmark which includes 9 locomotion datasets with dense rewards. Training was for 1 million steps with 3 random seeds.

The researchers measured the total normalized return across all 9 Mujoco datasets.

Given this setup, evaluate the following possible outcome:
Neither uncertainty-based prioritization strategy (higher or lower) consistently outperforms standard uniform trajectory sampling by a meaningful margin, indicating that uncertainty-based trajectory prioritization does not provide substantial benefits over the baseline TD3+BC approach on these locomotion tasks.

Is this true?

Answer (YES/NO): NO